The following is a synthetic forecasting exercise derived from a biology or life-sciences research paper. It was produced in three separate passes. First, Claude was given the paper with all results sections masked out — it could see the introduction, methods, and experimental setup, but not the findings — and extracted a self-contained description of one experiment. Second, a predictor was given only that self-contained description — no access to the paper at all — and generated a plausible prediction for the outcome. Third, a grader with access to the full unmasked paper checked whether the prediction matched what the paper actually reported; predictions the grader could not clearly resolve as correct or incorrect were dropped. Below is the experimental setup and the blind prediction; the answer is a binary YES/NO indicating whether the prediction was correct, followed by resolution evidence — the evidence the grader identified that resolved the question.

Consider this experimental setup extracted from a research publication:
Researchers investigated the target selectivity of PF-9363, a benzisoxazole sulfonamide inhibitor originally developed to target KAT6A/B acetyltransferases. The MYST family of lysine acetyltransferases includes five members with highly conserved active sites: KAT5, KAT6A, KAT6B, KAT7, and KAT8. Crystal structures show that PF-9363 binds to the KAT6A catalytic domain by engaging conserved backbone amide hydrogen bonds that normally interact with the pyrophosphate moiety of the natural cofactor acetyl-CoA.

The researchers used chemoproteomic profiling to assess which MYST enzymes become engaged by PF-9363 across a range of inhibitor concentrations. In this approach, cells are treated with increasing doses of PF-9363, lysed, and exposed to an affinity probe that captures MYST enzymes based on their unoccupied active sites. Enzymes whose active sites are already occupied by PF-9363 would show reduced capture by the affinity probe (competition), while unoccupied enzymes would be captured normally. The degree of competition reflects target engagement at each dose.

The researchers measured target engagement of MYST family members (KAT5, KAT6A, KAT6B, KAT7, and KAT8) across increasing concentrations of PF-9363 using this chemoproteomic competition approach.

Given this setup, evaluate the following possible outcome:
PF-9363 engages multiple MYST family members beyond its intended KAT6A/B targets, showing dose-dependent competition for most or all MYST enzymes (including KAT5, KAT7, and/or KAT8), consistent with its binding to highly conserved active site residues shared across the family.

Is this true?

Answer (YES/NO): YES